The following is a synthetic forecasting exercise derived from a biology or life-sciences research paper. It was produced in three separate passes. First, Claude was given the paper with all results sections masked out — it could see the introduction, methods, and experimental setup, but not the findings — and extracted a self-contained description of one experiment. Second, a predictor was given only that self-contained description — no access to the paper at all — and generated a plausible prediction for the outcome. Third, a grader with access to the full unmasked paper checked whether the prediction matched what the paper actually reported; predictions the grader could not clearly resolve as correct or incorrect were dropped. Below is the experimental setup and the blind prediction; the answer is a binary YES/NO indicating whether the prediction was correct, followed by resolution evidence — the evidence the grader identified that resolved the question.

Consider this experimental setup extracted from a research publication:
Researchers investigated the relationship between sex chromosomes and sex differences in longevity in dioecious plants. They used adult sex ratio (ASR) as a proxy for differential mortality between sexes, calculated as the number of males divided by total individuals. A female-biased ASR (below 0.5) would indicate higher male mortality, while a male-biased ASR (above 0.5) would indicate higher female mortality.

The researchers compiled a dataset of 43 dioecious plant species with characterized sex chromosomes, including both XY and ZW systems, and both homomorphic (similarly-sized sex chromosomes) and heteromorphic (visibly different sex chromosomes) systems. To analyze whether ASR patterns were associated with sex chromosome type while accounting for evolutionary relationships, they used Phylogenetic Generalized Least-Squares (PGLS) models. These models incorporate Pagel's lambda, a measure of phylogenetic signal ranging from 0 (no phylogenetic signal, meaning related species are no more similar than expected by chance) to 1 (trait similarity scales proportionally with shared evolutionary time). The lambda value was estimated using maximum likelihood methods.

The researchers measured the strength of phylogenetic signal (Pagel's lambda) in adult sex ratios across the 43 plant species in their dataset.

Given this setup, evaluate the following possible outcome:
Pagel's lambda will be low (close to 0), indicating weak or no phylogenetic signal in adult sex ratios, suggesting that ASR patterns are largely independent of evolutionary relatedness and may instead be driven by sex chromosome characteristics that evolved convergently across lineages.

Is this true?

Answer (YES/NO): YES